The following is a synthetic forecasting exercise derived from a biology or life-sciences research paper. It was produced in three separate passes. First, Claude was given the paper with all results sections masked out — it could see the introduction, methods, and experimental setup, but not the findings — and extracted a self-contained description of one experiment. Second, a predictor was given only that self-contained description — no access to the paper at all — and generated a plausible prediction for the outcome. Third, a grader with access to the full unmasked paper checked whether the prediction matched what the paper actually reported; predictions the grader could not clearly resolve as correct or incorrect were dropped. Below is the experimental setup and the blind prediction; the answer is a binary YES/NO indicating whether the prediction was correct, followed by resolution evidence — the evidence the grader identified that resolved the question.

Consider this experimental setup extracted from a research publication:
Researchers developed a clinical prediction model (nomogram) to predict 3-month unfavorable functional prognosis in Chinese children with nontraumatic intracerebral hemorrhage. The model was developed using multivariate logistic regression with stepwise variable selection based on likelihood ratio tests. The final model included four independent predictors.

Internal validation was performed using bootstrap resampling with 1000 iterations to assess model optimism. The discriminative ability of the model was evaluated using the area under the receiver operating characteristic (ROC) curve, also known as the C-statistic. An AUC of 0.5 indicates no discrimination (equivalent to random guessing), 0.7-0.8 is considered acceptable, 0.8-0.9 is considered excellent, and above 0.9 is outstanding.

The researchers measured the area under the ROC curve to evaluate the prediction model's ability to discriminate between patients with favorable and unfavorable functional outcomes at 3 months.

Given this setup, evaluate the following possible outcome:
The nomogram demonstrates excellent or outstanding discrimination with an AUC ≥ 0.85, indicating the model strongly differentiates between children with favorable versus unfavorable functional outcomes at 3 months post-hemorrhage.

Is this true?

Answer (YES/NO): NO